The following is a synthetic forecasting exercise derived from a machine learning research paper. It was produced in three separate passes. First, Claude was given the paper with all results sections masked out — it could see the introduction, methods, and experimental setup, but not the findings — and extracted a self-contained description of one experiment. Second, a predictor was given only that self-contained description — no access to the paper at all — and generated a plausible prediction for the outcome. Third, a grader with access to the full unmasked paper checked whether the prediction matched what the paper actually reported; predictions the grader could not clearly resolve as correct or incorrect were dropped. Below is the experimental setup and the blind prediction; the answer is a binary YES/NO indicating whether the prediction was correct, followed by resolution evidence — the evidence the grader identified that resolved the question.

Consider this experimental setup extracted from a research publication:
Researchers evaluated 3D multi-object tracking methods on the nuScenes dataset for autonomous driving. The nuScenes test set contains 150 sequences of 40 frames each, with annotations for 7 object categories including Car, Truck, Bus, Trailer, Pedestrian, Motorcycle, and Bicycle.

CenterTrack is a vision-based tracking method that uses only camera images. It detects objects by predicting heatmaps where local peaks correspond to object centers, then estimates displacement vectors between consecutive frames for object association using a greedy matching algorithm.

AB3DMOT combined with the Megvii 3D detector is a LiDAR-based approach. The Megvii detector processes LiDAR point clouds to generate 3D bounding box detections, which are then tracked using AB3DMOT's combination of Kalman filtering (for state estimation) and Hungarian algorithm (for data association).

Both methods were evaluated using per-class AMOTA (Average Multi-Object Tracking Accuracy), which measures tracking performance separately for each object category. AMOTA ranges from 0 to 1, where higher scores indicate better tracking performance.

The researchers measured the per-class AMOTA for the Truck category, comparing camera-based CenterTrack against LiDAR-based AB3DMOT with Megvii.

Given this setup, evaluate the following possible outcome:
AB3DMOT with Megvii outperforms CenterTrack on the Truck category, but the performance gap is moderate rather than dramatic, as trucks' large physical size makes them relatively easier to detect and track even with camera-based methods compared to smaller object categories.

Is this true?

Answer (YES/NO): NO